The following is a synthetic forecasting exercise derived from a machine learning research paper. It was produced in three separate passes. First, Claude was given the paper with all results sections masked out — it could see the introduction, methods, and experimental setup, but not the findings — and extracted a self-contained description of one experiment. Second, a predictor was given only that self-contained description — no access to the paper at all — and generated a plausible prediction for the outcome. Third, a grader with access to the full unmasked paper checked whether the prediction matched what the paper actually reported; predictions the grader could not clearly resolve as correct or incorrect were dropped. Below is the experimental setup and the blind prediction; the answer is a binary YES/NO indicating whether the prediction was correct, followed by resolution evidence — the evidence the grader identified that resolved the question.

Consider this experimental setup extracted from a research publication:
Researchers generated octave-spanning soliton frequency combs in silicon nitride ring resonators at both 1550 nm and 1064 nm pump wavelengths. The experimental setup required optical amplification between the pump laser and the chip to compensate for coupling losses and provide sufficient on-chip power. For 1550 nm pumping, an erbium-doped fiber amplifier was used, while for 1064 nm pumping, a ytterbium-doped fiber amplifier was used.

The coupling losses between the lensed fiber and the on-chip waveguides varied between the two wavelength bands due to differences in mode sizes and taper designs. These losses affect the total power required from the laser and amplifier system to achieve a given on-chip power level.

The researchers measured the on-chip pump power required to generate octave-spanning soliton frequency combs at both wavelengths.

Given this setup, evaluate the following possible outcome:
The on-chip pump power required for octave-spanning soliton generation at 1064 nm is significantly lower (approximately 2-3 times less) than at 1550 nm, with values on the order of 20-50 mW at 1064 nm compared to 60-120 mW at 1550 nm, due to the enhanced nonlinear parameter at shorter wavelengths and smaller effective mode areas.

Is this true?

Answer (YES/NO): NO